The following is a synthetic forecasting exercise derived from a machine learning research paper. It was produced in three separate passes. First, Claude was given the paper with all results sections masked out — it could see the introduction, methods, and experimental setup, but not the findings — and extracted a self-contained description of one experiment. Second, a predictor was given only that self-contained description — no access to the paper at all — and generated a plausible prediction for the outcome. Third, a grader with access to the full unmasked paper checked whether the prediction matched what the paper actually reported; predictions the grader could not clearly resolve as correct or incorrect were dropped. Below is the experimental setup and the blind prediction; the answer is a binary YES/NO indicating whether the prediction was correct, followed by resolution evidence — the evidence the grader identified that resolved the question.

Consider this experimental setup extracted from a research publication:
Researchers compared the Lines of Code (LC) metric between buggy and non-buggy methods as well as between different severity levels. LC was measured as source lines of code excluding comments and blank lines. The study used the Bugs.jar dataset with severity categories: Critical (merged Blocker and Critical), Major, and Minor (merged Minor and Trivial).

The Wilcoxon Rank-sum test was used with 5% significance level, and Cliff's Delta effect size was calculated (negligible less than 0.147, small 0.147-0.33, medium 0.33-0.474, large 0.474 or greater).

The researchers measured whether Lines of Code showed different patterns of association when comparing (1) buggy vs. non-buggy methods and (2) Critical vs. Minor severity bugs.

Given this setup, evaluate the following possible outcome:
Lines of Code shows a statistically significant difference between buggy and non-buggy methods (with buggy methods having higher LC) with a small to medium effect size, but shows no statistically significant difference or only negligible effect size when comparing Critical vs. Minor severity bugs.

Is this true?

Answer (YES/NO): YES